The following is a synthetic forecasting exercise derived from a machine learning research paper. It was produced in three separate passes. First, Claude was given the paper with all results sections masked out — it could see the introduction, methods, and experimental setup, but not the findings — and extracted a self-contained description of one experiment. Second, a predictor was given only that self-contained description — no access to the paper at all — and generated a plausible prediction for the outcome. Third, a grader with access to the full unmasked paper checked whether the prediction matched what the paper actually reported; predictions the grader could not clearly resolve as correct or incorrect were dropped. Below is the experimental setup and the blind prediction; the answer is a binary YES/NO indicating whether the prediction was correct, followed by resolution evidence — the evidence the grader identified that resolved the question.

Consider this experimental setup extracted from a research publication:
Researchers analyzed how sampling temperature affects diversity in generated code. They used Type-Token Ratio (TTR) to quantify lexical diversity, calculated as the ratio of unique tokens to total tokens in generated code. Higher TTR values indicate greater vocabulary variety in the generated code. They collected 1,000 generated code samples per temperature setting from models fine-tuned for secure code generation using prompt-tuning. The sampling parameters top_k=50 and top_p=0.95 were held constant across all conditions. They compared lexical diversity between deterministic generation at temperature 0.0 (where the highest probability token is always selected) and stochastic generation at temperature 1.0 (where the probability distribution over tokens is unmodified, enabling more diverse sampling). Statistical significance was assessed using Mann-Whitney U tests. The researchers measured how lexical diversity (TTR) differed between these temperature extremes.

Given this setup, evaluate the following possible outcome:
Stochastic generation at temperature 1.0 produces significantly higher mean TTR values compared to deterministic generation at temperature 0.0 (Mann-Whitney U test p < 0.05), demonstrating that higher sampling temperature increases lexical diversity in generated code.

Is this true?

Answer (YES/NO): YES